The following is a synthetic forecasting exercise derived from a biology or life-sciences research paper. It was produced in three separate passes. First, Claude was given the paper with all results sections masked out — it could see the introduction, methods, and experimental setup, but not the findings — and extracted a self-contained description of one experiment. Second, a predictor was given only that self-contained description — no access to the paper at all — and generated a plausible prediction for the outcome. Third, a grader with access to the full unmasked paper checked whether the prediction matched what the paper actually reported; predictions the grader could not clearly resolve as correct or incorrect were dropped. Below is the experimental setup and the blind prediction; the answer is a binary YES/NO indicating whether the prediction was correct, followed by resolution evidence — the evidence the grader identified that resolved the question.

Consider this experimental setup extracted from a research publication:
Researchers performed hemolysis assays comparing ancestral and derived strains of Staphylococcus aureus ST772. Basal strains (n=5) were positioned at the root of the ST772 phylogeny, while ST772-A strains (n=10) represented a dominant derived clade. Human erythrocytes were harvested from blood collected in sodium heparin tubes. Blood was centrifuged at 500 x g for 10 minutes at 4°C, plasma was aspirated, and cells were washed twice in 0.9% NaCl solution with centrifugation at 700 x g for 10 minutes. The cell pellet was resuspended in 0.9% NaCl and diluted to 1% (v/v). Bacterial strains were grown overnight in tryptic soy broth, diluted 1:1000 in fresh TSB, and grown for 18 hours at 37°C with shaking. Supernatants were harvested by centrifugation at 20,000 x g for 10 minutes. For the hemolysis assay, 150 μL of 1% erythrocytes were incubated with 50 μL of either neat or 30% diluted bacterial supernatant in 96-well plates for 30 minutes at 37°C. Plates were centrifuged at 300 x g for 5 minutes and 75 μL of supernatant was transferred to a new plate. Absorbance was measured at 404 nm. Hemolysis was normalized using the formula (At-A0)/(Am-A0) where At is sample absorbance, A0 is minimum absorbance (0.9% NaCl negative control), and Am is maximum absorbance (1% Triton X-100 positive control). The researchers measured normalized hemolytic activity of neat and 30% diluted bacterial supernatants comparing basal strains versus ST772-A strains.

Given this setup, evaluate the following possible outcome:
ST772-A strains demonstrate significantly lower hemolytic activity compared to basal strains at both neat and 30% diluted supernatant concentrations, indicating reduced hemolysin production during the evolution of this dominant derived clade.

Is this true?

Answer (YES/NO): NO